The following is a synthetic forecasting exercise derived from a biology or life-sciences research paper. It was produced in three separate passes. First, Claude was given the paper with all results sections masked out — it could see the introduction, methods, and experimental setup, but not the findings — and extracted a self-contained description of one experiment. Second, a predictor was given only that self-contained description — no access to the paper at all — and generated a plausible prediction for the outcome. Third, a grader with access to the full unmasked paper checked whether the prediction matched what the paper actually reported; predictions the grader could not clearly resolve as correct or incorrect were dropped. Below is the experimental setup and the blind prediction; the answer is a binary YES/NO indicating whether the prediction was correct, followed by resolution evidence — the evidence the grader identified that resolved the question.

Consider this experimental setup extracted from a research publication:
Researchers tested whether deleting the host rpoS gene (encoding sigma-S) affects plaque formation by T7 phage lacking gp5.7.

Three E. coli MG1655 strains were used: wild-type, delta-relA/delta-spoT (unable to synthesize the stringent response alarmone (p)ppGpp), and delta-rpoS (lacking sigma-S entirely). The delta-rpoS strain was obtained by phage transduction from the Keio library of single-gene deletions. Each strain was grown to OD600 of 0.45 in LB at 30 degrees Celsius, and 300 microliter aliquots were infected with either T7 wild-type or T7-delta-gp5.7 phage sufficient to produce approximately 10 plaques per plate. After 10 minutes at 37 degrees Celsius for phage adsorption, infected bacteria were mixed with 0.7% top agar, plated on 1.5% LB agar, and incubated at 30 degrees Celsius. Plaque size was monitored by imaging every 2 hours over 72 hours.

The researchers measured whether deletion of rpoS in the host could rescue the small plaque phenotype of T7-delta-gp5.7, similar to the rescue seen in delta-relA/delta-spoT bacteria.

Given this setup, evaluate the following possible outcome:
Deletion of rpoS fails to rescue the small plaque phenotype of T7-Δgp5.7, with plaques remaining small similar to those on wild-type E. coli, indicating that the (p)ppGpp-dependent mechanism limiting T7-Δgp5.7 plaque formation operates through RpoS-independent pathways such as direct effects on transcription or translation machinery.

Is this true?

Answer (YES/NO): NO